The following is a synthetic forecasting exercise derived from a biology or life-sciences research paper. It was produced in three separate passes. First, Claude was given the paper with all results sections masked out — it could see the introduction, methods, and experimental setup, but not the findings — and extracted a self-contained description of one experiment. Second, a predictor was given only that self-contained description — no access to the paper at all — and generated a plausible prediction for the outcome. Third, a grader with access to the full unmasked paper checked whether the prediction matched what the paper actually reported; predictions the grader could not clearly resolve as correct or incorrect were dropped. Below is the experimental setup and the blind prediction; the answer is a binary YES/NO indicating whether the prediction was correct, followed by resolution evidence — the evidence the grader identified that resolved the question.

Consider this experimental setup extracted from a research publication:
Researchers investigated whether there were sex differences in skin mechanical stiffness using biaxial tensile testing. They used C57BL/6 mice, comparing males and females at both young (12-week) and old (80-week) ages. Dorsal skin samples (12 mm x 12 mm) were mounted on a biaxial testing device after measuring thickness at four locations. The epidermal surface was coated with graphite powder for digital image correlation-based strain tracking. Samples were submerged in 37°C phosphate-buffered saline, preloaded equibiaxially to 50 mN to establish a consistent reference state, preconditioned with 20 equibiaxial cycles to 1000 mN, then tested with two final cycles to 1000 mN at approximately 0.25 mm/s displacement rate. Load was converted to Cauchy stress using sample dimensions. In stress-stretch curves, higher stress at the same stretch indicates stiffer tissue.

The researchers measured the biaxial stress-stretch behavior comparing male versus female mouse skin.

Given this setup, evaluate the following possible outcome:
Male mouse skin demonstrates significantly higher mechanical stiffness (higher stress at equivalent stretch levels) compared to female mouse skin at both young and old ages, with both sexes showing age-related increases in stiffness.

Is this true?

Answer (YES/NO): NO